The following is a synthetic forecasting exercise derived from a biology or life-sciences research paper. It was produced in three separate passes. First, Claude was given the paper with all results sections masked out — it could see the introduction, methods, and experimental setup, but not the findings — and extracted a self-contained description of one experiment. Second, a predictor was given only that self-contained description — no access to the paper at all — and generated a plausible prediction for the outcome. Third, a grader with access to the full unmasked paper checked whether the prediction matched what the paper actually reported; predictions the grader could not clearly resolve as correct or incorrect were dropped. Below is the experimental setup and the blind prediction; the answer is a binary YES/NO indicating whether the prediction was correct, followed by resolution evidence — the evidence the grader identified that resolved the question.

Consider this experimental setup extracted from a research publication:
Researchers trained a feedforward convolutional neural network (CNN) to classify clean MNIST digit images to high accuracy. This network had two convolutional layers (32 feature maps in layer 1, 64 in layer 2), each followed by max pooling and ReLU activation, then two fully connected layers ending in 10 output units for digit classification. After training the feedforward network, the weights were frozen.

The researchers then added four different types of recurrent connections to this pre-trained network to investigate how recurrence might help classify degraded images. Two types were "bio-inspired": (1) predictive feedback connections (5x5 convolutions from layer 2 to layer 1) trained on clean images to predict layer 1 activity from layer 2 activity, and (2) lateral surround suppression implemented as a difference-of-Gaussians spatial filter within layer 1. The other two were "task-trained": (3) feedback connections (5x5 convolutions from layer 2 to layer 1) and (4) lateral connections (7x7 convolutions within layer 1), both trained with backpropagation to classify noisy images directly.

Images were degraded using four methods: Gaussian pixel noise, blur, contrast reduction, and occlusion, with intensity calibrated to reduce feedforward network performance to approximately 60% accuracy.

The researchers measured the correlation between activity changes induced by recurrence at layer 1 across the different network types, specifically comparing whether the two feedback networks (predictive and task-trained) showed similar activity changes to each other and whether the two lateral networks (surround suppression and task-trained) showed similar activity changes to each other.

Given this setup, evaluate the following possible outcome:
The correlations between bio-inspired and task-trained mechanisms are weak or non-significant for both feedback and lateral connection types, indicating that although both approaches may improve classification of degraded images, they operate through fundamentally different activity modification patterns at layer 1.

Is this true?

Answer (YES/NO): YES